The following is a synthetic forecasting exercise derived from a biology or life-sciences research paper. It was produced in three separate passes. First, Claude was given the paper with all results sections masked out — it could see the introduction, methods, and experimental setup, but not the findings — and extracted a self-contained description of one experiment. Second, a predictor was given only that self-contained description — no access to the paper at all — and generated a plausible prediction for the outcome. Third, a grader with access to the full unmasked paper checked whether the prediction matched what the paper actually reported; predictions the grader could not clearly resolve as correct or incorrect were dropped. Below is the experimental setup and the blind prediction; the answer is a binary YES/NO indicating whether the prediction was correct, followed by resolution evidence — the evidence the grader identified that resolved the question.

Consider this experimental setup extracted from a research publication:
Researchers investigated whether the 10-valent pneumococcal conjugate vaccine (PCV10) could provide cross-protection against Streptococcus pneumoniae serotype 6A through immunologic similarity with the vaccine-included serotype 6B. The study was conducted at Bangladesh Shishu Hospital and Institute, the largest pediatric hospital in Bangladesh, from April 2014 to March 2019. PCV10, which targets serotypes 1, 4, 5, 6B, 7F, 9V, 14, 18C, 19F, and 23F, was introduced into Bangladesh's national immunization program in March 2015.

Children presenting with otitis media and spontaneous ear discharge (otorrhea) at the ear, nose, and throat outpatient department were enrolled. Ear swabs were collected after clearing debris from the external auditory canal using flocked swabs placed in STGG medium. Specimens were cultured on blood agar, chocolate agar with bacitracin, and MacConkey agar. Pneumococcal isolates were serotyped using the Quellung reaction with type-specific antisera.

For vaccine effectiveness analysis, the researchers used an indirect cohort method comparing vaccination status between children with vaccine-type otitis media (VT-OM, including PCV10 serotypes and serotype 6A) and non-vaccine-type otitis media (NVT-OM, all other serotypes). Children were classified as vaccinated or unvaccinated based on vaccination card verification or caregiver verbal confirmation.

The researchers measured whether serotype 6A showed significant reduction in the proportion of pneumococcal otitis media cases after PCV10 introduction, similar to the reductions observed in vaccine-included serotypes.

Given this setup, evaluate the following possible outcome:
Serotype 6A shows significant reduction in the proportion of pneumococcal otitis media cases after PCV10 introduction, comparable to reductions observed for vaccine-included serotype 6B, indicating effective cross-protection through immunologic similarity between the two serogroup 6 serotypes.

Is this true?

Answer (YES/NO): NO